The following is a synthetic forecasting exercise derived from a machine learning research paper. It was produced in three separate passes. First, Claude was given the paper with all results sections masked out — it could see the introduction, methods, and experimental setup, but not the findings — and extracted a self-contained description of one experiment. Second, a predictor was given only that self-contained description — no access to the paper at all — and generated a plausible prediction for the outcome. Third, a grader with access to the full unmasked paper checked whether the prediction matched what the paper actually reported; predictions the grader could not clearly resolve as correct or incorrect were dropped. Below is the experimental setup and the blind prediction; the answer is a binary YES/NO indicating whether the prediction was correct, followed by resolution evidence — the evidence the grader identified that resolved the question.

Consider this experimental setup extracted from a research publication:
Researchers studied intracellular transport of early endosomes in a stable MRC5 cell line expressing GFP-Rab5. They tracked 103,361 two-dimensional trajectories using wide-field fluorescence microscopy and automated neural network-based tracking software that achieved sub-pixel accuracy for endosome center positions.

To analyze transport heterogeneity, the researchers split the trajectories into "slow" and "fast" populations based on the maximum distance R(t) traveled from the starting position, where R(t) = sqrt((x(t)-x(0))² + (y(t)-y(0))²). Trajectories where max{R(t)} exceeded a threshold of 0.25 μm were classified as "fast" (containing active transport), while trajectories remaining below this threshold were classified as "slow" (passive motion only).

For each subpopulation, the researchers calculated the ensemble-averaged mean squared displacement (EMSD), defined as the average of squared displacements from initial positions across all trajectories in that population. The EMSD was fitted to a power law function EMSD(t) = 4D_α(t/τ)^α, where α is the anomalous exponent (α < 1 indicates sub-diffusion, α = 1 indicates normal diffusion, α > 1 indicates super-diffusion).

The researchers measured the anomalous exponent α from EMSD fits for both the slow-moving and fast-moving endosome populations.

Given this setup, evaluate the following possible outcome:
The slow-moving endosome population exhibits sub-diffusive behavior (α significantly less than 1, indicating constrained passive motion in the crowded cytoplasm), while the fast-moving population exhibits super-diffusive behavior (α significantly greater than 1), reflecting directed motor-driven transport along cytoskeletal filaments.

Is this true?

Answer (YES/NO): NO